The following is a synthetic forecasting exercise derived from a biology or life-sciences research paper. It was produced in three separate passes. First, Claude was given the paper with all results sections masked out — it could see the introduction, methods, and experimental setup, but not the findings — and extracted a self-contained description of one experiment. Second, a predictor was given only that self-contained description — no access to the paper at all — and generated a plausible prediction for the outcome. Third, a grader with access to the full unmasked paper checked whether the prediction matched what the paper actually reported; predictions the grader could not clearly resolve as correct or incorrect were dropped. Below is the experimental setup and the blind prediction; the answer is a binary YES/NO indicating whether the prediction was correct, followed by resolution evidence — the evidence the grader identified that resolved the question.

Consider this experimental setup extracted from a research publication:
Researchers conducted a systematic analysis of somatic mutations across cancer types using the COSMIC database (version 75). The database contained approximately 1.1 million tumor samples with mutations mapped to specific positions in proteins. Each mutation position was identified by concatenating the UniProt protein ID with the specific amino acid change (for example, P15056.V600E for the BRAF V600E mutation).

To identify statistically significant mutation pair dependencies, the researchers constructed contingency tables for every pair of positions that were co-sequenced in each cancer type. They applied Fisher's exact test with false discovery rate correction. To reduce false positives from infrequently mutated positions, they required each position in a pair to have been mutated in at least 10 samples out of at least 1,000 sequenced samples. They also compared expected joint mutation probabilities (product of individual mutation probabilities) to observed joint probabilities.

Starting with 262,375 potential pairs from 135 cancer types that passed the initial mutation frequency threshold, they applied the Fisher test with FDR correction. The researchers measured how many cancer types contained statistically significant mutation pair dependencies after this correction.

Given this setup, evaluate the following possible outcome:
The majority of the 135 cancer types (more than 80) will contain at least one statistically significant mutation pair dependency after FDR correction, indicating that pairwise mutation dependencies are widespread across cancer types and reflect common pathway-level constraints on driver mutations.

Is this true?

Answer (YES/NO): YES